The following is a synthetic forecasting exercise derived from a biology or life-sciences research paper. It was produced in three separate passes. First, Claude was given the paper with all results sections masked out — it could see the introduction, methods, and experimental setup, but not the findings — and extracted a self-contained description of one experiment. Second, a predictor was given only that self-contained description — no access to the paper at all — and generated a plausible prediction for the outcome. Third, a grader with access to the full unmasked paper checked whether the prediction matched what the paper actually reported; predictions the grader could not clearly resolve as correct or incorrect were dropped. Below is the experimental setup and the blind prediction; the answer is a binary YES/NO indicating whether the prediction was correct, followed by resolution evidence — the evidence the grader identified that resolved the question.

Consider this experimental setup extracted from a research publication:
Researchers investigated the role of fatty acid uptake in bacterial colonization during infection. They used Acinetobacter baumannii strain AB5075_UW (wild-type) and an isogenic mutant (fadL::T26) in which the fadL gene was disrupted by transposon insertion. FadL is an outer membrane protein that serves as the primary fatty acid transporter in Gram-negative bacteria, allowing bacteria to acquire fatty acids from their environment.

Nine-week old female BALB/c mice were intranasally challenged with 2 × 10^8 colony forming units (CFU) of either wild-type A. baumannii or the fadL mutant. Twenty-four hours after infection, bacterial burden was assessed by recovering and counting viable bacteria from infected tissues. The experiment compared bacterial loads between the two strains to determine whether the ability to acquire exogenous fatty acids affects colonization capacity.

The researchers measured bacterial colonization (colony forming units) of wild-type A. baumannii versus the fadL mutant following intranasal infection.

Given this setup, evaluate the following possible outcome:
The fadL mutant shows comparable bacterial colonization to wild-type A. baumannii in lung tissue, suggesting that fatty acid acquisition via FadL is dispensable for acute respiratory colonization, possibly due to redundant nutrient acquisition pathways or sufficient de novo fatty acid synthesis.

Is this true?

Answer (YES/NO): NO